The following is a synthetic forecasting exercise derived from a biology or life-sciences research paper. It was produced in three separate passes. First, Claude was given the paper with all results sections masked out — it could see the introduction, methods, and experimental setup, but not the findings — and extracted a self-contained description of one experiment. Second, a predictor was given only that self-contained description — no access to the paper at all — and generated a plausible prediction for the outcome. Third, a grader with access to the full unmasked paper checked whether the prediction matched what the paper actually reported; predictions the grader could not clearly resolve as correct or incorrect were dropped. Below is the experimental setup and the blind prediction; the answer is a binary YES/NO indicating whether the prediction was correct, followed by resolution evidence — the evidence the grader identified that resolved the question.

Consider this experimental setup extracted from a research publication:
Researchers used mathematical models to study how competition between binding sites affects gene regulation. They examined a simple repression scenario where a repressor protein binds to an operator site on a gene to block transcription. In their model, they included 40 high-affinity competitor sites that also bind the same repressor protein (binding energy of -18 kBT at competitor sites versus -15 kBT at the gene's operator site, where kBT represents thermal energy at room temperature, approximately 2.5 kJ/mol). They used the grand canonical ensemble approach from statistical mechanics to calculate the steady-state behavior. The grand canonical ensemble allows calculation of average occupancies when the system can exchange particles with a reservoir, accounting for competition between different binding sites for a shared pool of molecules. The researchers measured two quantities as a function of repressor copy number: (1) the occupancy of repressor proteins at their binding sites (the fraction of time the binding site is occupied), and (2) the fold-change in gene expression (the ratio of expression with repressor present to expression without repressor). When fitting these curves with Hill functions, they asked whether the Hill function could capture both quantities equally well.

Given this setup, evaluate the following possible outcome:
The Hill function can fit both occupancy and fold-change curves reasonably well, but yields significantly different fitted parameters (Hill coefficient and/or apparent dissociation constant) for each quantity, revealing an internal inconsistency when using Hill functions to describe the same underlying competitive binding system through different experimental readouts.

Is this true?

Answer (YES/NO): NO